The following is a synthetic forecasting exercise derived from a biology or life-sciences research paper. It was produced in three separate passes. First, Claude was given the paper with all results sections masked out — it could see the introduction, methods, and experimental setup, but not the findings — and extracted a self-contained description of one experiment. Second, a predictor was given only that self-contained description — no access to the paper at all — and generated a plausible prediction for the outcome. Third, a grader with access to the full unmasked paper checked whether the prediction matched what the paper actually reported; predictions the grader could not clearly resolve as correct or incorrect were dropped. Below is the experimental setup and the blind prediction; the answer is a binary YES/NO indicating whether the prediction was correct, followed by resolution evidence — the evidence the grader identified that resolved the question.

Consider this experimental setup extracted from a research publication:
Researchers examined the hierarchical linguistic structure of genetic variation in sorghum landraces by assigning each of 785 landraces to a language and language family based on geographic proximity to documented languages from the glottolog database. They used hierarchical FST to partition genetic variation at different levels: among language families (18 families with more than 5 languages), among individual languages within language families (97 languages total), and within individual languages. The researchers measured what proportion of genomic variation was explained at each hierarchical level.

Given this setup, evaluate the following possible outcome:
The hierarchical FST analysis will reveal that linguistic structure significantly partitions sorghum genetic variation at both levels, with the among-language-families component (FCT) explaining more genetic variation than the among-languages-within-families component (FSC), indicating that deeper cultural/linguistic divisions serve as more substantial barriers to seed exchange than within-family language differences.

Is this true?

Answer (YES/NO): NO